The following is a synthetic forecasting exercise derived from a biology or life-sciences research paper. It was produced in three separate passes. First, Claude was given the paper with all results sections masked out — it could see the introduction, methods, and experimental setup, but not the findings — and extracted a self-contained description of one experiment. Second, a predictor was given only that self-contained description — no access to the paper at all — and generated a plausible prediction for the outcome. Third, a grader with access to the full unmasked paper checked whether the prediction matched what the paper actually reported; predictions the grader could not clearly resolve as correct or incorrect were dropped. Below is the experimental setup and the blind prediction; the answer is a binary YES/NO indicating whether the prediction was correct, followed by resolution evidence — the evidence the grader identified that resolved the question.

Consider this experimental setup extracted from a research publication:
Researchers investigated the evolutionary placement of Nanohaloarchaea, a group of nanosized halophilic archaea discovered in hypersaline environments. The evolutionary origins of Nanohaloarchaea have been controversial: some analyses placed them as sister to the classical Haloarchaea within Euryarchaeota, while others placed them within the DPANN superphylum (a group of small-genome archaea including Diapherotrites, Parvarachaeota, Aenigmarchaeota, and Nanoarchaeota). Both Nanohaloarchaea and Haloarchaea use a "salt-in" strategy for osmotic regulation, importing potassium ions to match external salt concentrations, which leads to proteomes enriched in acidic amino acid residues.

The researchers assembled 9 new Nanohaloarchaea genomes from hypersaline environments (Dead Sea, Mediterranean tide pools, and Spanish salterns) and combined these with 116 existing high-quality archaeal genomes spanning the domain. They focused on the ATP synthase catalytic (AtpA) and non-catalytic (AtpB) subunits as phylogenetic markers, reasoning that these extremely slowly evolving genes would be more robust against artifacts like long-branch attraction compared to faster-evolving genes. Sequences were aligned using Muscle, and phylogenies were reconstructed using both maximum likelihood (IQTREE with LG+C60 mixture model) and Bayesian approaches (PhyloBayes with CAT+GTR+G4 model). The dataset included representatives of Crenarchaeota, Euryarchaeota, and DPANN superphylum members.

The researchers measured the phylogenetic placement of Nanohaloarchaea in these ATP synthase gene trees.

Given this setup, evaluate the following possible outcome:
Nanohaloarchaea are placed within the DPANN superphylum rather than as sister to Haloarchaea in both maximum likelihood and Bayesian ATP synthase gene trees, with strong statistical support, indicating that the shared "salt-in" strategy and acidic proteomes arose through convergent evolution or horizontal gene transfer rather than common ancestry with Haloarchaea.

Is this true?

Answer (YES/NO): NO